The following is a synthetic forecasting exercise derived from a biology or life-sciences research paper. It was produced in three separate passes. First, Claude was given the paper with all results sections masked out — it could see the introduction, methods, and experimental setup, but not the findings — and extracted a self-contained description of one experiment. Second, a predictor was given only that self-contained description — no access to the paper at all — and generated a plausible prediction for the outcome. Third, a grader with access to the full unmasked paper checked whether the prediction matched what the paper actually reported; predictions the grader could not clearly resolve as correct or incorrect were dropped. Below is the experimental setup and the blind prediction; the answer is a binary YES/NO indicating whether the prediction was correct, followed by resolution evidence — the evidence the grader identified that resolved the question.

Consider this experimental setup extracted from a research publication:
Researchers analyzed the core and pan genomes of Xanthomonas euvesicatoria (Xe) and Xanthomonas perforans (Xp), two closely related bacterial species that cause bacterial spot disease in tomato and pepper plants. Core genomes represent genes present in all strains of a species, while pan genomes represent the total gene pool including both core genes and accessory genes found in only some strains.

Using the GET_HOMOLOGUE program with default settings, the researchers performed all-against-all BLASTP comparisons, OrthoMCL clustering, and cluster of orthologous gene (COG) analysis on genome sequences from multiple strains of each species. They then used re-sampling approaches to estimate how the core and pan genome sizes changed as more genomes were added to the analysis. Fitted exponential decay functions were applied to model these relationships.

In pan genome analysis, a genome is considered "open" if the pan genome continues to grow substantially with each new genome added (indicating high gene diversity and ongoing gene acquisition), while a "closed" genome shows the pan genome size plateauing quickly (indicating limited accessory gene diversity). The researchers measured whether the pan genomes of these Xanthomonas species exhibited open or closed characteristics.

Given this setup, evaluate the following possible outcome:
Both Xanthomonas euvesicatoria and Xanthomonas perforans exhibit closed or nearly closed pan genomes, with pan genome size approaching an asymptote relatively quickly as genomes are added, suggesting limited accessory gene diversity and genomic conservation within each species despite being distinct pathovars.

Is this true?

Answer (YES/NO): NO